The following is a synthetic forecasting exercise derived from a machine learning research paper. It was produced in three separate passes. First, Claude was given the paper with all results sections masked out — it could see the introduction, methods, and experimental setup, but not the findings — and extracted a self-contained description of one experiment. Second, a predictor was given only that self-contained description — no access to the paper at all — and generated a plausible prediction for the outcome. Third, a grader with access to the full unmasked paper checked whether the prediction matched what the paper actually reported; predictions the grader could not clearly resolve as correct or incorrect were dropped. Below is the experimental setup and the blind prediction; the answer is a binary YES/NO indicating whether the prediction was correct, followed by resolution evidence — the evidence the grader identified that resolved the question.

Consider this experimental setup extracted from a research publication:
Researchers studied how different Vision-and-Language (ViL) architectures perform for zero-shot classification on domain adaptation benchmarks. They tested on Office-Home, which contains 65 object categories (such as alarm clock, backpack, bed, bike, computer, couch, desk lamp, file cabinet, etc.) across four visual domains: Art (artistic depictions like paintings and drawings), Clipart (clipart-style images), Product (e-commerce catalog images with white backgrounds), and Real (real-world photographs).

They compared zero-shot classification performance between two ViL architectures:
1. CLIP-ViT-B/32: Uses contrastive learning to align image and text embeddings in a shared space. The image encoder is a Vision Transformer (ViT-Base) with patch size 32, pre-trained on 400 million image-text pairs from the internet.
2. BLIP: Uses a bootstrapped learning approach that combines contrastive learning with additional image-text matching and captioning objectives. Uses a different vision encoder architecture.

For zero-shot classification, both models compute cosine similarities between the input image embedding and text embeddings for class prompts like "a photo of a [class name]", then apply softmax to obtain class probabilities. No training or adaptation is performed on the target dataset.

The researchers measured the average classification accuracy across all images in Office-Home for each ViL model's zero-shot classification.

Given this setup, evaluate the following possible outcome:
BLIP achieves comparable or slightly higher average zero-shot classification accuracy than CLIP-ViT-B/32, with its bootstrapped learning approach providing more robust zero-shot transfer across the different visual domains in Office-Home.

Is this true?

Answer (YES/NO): NO